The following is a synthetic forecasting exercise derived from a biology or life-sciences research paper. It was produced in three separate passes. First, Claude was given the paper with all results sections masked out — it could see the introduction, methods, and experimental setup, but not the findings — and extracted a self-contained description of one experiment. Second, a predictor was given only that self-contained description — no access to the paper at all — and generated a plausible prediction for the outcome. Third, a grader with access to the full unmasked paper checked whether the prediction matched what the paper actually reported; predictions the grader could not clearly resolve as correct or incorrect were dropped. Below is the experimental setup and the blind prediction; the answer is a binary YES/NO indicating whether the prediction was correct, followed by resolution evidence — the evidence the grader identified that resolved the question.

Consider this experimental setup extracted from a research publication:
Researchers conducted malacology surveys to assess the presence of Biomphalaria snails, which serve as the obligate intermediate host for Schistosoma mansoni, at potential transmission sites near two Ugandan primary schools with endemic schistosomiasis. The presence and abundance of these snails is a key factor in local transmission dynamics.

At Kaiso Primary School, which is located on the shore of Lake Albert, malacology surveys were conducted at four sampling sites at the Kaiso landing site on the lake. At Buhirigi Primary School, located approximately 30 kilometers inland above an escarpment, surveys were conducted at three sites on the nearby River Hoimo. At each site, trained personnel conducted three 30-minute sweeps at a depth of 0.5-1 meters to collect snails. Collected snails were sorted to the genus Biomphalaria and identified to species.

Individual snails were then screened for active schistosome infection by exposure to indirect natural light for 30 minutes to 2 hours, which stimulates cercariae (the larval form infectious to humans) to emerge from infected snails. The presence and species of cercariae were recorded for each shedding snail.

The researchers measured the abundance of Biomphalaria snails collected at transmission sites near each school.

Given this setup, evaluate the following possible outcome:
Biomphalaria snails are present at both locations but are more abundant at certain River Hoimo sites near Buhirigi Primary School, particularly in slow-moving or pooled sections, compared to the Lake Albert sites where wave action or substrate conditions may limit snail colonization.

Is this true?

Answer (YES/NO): NO